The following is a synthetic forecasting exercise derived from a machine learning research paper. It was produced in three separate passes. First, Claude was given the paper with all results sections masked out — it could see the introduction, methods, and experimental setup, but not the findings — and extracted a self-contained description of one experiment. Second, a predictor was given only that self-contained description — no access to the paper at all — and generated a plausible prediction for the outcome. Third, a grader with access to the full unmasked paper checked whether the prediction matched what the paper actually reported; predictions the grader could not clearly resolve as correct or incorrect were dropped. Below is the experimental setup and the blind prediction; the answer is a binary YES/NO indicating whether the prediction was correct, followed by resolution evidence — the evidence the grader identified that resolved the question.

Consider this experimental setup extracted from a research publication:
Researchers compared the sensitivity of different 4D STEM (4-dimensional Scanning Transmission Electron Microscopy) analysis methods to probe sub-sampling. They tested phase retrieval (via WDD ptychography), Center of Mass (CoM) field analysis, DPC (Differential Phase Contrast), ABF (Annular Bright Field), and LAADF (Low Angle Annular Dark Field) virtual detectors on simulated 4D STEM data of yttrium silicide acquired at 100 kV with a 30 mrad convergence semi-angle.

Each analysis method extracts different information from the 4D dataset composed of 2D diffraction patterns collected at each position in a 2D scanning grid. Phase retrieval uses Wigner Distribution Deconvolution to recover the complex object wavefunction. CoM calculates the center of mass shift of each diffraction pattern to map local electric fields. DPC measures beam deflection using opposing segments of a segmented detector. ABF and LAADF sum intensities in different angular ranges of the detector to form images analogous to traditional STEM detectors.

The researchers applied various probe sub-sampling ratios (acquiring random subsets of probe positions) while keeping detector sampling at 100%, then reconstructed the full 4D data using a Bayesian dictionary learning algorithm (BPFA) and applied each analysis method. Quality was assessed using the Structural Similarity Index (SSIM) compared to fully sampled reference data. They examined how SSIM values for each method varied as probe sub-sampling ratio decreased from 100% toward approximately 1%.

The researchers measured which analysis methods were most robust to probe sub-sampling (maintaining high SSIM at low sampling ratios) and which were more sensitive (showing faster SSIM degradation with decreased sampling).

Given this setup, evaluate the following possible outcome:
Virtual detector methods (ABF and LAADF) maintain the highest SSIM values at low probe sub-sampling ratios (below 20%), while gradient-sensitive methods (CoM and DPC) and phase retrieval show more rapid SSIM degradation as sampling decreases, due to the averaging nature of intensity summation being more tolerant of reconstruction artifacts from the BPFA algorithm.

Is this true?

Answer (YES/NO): NO